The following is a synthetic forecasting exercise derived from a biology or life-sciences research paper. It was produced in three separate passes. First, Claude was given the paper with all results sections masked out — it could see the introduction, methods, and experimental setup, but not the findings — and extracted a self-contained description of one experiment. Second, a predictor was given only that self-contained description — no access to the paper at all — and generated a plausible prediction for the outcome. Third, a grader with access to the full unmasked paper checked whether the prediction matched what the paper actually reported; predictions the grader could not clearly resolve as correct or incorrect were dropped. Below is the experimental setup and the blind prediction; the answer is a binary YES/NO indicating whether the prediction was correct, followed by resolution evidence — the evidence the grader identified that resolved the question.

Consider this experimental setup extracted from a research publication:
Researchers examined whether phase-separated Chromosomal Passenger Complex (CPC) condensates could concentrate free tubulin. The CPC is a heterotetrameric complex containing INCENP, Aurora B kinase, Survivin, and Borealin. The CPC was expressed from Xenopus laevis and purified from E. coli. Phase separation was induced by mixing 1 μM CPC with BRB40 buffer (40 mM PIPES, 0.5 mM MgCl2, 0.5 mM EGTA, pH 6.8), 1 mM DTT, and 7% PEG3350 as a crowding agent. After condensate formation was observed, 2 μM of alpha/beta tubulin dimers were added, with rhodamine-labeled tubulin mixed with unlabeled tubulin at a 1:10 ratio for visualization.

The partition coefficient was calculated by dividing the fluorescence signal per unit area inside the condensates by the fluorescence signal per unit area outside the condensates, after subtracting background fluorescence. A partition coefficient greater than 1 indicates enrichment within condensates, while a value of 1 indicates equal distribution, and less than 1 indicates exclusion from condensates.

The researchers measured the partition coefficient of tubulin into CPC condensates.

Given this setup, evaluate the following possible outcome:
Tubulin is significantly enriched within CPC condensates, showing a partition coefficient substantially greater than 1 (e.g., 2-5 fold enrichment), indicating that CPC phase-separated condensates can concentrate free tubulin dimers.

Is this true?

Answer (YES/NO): YES